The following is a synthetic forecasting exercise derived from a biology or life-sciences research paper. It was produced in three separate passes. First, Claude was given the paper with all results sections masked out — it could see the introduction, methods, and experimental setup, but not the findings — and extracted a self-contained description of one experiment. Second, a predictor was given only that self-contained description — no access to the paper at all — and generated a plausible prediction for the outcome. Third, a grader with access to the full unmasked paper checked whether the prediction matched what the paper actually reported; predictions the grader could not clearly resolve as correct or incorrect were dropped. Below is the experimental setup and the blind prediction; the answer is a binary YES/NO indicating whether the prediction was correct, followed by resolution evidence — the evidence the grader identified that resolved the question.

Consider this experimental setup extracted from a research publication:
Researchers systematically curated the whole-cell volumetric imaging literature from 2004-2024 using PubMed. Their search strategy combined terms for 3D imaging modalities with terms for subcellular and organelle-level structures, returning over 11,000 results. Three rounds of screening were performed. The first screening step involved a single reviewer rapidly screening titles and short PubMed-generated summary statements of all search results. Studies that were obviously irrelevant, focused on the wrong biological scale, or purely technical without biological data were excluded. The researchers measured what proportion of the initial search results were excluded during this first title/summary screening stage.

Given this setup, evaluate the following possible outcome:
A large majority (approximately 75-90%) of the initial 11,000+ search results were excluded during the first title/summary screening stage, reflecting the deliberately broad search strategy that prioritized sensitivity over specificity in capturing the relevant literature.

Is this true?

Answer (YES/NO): NO